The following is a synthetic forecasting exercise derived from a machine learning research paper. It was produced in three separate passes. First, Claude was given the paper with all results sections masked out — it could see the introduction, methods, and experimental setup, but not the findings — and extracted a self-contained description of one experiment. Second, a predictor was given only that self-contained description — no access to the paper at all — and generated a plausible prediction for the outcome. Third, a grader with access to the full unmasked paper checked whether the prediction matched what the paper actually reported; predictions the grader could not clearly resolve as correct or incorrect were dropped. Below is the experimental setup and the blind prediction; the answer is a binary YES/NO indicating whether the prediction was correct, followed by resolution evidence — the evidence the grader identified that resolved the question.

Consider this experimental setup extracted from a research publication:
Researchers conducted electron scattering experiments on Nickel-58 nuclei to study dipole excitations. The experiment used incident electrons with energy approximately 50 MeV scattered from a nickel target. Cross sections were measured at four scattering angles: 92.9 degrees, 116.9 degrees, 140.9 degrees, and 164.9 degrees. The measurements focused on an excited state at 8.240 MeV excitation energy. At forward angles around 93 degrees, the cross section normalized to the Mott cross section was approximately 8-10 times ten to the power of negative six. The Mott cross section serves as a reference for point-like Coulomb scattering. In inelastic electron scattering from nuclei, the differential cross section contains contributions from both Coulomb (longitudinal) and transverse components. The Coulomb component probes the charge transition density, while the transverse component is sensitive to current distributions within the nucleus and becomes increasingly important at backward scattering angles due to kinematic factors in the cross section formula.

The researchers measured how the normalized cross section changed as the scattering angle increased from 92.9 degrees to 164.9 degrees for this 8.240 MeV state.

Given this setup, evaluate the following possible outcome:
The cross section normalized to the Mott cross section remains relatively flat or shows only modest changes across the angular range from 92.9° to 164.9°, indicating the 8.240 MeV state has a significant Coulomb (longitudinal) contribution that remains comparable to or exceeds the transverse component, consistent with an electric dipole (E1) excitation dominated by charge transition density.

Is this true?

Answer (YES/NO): NO